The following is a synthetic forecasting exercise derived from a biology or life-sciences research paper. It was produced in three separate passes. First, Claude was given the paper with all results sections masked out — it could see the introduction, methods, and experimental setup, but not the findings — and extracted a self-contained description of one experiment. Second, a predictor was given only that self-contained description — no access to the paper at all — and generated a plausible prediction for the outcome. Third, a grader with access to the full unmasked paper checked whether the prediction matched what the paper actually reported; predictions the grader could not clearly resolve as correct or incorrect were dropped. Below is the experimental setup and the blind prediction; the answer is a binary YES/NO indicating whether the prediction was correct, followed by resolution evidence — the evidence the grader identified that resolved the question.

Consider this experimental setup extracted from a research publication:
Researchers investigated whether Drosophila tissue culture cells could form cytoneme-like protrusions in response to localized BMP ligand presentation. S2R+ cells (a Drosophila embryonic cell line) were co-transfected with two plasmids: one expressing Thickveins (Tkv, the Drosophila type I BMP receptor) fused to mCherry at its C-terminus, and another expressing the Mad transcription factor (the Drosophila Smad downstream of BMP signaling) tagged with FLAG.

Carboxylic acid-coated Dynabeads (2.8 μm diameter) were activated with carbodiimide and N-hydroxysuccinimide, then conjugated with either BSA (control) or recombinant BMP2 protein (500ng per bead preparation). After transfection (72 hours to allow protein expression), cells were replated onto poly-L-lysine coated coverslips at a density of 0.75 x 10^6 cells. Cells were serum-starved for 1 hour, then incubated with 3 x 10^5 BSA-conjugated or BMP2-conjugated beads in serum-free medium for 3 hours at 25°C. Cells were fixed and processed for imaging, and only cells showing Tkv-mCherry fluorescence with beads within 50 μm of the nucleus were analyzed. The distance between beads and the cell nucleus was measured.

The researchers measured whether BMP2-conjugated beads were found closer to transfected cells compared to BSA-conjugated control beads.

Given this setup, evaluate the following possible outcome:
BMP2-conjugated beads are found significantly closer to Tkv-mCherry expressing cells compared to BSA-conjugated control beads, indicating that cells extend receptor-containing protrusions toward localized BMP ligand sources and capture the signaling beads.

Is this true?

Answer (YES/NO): NO